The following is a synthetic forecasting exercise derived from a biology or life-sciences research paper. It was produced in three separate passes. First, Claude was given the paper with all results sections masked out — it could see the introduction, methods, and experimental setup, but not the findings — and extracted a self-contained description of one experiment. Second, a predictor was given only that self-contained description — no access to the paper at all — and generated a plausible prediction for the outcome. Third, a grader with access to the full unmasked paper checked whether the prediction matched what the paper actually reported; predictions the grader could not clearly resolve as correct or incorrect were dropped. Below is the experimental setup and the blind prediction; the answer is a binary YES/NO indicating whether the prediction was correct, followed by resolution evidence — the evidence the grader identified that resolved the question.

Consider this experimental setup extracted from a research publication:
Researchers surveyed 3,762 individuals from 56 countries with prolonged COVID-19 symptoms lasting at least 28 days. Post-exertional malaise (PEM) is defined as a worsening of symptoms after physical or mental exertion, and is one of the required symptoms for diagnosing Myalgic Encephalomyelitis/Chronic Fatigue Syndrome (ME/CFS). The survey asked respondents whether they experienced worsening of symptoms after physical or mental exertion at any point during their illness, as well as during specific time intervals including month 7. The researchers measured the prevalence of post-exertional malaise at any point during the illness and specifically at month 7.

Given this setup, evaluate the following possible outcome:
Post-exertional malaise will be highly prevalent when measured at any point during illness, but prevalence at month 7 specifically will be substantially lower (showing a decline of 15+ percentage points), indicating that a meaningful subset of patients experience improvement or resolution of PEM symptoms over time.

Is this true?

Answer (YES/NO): YES